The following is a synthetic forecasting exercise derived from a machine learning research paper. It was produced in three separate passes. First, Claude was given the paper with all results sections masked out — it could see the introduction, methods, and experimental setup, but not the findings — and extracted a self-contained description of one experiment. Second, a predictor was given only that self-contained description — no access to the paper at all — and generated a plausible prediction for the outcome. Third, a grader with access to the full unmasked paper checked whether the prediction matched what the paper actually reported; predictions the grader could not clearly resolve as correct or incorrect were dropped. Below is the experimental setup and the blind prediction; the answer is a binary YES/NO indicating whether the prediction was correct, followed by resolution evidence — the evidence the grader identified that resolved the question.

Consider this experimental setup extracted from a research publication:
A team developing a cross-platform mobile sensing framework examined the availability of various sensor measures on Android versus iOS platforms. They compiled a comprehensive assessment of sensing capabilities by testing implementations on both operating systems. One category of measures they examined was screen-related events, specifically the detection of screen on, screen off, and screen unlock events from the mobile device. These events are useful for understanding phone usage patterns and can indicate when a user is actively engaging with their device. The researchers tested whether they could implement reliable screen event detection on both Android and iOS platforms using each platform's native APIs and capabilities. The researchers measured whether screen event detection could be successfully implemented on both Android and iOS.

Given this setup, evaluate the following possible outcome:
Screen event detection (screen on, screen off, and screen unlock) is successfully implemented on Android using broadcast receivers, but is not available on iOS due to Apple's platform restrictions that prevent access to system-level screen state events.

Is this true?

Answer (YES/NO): YES